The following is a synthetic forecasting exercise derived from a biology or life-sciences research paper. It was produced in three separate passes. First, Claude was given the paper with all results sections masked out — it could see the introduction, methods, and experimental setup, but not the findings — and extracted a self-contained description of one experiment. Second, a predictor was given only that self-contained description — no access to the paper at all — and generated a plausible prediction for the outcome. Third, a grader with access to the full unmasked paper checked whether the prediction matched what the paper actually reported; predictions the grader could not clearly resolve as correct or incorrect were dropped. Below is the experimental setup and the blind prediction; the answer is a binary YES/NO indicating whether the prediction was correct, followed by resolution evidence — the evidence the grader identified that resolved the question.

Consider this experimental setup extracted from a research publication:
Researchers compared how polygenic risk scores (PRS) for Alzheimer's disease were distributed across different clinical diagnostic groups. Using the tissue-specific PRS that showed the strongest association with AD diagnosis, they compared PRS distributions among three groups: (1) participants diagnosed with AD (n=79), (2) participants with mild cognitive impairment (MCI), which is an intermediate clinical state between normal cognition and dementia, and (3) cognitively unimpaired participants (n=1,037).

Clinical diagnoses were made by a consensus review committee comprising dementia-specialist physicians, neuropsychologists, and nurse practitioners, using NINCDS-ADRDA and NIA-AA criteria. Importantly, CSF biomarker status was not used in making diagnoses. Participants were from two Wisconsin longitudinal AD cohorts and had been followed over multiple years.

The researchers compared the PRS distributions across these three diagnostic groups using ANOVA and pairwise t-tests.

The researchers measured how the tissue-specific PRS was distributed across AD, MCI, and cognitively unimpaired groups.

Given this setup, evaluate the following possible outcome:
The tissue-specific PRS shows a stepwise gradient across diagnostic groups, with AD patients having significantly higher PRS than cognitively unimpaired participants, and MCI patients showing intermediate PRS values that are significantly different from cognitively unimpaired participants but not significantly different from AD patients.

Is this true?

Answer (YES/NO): NO